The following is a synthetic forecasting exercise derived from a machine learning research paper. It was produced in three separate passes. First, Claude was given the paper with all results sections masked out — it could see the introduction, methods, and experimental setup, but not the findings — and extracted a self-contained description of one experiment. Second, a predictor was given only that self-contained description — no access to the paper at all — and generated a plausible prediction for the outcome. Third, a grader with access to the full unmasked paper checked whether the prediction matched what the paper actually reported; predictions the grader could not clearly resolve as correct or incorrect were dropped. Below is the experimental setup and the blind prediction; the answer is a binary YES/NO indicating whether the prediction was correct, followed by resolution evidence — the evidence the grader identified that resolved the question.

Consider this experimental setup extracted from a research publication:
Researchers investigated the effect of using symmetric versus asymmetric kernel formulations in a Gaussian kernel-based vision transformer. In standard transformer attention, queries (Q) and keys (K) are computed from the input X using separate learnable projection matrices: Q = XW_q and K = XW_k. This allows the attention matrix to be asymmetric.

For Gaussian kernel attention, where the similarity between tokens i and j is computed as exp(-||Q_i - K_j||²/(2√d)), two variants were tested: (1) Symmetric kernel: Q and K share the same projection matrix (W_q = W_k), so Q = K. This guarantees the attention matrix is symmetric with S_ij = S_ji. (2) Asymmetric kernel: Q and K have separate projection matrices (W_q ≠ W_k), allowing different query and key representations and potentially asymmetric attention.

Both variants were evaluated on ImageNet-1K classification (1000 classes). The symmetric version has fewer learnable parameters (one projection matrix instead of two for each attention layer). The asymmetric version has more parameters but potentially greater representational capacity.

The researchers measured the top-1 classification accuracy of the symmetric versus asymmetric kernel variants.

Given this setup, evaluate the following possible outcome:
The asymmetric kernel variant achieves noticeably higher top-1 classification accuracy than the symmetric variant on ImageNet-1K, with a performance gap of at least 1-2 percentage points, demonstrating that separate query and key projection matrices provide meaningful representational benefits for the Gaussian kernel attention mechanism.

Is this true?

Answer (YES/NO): NO